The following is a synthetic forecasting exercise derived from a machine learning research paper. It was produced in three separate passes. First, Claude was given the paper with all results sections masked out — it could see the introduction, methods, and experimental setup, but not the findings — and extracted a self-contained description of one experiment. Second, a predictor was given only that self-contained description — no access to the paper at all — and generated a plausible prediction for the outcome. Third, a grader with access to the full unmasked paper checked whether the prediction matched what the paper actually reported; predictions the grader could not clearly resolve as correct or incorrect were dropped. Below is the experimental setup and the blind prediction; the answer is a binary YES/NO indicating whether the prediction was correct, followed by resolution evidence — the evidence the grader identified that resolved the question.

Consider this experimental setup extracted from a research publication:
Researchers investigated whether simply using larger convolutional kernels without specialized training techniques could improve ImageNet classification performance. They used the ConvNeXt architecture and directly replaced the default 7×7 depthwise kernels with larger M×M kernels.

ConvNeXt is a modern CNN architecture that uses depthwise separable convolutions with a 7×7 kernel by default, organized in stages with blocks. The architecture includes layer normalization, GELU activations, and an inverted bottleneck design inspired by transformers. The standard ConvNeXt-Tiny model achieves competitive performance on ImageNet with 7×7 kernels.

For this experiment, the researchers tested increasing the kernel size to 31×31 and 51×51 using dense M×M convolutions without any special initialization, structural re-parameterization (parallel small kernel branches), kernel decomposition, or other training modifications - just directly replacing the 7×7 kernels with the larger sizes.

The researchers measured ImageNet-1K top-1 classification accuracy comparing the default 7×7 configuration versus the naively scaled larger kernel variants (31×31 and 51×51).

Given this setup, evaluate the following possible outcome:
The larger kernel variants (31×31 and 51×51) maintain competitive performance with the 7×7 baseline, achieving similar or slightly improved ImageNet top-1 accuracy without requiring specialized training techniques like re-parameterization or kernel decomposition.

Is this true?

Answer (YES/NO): NO